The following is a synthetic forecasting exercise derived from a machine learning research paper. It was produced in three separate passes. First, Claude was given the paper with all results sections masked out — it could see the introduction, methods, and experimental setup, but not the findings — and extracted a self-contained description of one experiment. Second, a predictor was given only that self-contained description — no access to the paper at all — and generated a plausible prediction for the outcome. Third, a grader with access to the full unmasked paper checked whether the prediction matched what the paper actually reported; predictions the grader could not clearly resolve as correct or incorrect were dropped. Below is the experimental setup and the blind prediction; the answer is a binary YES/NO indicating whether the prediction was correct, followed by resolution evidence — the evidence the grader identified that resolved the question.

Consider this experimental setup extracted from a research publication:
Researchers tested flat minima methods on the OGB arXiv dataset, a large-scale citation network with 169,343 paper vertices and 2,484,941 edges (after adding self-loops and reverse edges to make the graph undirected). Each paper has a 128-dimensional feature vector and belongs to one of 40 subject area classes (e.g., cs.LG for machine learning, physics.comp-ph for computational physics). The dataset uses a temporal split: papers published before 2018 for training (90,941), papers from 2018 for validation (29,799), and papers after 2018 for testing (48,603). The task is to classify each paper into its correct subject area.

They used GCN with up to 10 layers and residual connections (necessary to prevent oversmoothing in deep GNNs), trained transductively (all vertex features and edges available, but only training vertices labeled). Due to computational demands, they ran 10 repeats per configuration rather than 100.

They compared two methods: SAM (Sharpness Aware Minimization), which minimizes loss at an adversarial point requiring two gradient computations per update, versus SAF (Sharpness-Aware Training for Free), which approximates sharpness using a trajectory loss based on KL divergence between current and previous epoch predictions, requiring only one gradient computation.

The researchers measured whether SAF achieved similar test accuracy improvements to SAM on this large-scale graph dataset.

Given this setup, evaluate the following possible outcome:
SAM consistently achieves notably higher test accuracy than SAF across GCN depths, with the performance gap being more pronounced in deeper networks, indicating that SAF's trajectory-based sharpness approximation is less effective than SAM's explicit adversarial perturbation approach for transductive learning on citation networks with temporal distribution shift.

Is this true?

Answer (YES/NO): NO